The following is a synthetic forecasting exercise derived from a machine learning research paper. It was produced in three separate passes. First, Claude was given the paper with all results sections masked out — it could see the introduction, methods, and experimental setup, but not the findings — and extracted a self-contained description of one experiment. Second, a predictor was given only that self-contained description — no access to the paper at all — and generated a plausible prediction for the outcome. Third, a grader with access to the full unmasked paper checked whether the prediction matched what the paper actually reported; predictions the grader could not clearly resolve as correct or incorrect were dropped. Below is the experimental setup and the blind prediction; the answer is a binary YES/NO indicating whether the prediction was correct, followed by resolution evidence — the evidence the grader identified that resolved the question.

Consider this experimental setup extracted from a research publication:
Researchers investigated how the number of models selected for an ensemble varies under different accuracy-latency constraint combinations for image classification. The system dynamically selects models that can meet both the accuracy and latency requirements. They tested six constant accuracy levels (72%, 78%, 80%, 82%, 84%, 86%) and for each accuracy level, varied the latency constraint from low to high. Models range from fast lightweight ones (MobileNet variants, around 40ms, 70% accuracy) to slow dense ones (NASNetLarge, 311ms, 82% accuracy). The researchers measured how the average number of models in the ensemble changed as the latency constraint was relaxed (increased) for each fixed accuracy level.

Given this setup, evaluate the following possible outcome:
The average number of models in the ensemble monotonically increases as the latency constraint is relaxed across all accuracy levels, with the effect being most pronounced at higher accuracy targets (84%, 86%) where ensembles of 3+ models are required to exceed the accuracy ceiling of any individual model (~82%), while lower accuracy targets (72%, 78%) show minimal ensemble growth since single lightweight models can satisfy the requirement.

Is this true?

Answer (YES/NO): NO